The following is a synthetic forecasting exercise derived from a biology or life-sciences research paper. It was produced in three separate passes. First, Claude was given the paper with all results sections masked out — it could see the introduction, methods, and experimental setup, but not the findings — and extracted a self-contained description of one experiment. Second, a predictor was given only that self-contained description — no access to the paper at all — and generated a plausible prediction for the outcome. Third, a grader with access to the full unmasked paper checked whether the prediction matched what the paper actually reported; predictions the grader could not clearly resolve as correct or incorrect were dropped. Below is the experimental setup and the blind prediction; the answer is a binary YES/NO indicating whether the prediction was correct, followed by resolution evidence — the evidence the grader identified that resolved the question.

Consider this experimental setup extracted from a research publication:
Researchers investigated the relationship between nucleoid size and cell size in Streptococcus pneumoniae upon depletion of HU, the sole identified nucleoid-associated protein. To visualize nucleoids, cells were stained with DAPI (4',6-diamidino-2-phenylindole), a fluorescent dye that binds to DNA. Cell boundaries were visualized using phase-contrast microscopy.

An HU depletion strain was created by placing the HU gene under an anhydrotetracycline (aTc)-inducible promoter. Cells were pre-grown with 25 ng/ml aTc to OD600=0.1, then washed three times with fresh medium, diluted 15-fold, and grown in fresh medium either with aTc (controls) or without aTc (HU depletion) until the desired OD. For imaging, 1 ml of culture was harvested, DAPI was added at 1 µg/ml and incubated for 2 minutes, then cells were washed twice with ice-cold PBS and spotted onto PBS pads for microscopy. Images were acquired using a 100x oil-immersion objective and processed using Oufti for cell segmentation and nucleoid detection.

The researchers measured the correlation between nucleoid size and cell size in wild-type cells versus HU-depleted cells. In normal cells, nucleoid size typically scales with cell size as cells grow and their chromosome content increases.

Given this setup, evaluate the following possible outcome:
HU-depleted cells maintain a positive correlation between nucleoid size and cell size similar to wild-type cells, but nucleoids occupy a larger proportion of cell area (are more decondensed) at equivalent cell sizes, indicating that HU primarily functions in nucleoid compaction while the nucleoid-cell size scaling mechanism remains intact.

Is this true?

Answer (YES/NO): NO